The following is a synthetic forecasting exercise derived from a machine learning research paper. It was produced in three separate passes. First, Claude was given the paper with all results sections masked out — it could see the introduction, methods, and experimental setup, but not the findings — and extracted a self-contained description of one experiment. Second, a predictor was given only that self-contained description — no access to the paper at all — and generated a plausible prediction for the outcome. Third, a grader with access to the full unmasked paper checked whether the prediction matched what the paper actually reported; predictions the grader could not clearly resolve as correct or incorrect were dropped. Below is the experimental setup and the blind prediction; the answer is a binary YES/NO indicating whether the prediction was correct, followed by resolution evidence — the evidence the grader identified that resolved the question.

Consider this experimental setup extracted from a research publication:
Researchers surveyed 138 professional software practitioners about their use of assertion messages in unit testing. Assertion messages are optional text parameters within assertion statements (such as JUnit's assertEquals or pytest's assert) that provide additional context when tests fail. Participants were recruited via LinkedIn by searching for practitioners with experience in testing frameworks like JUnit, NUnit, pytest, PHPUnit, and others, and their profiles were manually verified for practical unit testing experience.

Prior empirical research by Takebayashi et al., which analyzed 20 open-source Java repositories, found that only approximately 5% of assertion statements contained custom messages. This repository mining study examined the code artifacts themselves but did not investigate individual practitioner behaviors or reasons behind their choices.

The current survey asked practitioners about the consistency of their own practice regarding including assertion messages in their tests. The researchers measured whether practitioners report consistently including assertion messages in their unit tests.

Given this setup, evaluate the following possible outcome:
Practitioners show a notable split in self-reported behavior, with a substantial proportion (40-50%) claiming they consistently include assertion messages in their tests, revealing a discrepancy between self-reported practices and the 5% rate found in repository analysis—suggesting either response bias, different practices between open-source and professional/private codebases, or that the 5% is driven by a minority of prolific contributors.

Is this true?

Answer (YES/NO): NO